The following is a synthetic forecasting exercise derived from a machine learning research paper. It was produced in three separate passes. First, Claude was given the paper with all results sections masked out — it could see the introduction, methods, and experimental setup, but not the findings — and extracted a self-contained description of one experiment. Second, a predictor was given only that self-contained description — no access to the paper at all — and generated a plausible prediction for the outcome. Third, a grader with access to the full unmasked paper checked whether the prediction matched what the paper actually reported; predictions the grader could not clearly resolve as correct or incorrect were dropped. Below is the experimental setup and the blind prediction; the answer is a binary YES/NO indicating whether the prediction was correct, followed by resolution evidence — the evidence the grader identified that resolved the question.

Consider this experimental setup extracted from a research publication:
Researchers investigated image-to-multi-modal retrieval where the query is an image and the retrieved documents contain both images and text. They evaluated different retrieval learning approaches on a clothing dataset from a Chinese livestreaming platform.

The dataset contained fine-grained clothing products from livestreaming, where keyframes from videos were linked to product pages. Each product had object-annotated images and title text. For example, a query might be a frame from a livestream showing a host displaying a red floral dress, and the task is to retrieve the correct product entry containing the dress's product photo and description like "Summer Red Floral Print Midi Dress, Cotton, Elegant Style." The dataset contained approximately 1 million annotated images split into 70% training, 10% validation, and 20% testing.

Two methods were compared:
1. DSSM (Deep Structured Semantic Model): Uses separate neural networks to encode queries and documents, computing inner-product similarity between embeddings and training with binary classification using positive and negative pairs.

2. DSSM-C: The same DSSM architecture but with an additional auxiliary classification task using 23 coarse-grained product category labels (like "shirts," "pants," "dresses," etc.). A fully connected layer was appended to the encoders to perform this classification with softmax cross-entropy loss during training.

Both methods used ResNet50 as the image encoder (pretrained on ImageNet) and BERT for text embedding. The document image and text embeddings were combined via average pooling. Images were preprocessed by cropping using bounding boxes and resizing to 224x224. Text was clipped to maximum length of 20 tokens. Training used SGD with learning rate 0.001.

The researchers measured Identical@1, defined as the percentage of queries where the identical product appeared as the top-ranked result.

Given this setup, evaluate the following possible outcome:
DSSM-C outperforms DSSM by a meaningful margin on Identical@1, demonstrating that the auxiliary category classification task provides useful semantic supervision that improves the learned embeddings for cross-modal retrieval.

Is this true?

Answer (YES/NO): NO